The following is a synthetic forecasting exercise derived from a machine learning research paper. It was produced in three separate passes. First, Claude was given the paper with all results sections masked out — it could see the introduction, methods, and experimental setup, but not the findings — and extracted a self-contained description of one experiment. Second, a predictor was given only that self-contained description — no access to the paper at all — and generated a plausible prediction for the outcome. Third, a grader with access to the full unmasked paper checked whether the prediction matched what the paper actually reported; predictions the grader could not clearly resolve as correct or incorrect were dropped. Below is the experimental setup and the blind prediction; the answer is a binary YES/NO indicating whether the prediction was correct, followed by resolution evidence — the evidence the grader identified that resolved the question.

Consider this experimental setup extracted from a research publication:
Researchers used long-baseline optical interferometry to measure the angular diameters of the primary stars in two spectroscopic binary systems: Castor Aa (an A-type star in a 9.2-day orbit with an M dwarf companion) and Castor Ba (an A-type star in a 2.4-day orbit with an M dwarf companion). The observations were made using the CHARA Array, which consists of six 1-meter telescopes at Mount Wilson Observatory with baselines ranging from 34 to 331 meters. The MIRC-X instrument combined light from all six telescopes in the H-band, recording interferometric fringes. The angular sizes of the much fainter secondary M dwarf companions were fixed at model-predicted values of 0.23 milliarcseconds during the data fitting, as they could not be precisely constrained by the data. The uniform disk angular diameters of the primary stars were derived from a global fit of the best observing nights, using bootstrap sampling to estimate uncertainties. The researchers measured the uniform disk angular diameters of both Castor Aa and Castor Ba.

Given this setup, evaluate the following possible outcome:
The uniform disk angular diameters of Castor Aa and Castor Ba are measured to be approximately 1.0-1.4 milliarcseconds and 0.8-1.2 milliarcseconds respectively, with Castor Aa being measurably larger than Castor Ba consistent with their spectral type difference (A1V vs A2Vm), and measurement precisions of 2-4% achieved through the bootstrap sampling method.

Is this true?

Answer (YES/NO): NO